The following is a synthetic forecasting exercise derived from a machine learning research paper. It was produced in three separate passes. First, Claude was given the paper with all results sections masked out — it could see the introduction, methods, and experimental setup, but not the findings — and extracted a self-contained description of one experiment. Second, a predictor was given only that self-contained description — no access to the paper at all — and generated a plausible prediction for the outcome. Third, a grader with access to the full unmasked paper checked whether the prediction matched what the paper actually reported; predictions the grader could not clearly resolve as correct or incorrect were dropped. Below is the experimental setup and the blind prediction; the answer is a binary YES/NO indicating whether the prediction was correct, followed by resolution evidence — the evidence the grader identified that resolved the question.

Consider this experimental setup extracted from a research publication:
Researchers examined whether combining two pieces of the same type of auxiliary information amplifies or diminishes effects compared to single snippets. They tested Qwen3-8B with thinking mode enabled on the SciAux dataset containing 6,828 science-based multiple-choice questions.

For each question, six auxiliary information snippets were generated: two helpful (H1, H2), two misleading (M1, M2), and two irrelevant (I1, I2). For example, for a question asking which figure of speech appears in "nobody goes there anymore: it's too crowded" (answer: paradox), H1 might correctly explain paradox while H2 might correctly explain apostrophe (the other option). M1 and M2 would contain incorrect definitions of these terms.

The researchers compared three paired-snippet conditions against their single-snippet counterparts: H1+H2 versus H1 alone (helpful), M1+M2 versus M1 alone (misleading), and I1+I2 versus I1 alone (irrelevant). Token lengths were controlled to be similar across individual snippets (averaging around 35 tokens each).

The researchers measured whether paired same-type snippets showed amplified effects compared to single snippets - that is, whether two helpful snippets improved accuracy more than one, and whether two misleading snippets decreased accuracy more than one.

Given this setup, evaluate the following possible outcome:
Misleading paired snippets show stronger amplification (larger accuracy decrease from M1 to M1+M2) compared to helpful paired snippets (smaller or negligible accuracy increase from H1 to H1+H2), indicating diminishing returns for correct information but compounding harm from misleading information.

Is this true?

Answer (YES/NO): YES